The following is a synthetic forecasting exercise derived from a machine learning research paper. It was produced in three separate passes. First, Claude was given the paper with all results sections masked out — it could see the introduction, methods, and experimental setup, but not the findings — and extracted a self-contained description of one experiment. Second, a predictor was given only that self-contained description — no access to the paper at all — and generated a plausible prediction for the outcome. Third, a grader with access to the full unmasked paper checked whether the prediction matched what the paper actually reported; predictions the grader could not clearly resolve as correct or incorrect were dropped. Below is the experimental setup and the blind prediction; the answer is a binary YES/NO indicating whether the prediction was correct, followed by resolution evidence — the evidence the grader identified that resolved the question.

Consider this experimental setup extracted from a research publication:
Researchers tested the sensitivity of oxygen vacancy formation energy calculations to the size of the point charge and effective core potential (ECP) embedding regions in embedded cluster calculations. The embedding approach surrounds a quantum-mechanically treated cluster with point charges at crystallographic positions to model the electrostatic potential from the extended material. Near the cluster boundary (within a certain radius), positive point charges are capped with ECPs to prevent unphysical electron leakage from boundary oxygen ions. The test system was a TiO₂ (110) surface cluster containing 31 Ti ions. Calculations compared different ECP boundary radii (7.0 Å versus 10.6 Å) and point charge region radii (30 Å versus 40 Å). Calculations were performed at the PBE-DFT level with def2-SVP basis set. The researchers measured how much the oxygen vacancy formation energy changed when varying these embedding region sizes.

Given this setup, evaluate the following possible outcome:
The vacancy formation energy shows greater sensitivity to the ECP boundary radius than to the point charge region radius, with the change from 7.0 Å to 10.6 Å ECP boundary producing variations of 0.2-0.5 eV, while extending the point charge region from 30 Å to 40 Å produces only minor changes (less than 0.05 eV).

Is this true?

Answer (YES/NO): NO